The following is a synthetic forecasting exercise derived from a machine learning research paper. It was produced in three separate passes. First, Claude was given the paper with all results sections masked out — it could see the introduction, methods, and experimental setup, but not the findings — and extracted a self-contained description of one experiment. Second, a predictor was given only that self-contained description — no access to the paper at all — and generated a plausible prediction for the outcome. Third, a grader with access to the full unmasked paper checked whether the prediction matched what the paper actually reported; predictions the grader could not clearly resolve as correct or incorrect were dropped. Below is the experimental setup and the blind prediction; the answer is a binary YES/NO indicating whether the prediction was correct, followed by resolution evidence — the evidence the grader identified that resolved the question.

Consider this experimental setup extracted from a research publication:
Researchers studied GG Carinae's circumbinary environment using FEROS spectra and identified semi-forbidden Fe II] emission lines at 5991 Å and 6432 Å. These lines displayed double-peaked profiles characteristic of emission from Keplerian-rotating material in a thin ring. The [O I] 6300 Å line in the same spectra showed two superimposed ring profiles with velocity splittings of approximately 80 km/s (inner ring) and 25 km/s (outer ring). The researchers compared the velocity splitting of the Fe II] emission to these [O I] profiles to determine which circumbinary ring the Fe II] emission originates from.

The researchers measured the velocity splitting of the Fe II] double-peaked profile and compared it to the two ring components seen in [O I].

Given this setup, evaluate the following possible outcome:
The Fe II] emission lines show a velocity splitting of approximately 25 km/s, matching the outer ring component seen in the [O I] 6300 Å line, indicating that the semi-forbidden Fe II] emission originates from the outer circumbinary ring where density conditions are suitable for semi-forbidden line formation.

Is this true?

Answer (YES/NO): NO